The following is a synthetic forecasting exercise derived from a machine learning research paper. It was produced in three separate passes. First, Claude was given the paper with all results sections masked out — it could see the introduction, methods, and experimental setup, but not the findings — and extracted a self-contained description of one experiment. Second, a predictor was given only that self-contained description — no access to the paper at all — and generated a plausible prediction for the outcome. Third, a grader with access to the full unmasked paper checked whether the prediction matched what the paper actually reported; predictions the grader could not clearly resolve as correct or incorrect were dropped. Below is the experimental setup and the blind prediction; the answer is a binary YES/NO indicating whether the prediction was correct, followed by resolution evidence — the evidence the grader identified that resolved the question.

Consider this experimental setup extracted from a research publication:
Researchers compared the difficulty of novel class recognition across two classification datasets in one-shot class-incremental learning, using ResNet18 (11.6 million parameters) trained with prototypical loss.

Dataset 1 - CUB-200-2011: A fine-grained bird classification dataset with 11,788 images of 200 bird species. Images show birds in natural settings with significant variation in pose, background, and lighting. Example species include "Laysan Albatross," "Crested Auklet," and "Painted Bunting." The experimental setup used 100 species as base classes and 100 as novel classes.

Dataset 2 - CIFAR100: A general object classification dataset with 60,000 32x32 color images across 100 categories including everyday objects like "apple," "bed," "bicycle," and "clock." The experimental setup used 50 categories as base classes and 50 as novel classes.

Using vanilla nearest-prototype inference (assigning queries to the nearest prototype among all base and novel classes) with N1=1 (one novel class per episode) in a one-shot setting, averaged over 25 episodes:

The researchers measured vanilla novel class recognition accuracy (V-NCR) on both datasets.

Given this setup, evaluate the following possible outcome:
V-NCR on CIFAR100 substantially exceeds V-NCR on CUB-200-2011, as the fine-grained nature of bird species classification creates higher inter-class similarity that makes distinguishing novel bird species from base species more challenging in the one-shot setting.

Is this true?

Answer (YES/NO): NO